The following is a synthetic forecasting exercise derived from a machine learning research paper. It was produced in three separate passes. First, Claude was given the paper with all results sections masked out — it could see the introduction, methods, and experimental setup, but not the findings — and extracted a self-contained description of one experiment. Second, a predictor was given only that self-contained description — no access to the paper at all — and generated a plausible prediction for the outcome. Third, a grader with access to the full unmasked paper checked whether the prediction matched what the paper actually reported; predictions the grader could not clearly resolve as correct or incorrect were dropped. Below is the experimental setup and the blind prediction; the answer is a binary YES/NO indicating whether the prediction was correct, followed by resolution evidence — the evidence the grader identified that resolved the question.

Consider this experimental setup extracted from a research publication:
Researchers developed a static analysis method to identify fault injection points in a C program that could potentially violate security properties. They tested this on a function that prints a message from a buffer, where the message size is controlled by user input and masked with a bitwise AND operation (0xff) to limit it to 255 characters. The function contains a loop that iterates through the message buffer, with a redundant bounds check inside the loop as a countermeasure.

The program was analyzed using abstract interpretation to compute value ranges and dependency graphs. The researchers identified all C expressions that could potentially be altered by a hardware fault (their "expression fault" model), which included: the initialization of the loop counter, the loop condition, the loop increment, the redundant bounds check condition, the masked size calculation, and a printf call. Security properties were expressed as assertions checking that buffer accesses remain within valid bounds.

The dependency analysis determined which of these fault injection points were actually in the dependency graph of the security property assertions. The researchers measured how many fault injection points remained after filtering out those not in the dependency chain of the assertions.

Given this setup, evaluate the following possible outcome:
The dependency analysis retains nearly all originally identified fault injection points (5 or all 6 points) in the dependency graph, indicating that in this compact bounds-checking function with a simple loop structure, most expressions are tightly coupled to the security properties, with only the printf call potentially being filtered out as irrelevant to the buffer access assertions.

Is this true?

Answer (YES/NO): YES